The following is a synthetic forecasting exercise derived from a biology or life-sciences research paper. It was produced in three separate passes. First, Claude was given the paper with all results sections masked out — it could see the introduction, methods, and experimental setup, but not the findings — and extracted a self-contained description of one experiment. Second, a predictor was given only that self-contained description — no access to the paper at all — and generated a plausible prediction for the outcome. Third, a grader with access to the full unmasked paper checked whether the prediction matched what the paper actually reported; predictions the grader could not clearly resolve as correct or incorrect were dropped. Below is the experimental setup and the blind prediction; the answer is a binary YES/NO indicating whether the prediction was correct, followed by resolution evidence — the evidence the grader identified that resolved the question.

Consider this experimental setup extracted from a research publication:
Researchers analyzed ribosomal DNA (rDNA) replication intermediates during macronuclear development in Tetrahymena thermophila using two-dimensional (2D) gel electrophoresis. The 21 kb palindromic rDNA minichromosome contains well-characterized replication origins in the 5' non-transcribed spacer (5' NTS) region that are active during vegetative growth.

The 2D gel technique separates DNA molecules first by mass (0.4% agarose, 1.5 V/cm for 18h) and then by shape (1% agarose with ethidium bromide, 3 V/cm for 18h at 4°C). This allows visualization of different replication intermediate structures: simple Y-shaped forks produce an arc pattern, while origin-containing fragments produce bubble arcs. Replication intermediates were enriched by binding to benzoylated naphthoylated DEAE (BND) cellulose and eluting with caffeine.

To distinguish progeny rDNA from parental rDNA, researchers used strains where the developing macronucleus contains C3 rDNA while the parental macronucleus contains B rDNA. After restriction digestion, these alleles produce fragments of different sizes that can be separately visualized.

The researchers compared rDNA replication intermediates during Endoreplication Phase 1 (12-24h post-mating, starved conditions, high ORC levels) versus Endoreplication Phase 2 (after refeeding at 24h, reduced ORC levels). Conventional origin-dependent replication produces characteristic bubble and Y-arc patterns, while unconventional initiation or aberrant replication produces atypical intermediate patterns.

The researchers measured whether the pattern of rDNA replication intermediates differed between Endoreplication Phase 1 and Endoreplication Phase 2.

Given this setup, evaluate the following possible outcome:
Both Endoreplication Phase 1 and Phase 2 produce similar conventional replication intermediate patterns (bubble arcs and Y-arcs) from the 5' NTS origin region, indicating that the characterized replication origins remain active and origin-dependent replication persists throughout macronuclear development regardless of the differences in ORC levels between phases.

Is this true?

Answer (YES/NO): NO